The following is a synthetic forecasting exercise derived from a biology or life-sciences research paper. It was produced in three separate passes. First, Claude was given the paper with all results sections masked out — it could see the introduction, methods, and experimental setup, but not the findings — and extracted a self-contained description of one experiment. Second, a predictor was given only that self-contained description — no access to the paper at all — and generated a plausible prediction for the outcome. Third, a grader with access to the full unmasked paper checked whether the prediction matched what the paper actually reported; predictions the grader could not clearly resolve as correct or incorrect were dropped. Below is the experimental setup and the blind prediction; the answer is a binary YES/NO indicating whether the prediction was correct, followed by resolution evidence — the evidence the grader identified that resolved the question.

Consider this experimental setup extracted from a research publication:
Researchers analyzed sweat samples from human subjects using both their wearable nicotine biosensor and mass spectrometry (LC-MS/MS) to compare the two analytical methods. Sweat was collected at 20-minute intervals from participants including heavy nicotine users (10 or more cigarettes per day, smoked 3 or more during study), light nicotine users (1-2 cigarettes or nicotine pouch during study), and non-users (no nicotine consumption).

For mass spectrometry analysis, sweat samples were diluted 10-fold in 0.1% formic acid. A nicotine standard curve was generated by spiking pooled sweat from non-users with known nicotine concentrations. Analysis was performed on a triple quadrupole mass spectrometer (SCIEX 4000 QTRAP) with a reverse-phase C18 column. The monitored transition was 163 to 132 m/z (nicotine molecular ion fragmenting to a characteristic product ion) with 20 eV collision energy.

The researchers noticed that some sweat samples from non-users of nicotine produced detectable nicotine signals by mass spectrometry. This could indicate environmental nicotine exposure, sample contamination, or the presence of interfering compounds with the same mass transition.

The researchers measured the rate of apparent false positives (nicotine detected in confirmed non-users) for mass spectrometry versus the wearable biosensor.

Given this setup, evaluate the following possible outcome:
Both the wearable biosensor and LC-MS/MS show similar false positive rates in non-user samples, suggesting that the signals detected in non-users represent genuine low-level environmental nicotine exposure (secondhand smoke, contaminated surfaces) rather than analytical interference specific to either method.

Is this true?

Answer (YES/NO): NO